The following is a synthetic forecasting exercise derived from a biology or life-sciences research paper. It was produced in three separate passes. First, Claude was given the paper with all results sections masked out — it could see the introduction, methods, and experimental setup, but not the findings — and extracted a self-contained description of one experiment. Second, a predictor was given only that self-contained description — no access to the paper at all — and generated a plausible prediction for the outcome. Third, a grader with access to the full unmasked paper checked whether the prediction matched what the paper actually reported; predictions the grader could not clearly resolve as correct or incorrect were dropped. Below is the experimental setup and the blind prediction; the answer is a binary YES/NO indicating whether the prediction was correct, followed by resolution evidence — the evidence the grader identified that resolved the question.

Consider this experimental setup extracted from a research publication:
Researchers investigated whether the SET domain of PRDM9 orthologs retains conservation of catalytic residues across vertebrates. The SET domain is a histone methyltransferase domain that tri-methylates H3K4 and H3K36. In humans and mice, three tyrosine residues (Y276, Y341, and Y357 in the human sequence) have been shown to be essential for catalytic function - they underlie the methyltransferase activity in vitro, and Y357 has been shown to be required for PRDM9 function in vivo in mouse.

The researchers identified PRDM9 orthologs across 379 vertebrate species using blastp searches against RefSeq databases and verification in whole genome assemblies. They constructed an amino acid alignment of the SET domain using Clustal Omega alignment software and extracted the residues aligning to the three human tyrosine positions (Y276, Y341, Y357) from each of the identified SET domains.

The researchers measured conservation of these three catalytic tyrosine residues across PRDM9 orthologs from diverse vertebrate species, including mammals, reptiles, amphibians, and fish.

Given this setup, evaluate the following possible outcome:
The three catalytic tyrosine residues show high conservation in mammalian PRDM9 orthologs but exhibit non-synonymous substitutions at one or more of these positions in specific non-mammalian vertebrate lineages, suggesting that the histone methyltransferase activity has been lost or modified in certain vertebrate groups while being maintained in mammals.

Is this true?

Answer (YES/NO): YES